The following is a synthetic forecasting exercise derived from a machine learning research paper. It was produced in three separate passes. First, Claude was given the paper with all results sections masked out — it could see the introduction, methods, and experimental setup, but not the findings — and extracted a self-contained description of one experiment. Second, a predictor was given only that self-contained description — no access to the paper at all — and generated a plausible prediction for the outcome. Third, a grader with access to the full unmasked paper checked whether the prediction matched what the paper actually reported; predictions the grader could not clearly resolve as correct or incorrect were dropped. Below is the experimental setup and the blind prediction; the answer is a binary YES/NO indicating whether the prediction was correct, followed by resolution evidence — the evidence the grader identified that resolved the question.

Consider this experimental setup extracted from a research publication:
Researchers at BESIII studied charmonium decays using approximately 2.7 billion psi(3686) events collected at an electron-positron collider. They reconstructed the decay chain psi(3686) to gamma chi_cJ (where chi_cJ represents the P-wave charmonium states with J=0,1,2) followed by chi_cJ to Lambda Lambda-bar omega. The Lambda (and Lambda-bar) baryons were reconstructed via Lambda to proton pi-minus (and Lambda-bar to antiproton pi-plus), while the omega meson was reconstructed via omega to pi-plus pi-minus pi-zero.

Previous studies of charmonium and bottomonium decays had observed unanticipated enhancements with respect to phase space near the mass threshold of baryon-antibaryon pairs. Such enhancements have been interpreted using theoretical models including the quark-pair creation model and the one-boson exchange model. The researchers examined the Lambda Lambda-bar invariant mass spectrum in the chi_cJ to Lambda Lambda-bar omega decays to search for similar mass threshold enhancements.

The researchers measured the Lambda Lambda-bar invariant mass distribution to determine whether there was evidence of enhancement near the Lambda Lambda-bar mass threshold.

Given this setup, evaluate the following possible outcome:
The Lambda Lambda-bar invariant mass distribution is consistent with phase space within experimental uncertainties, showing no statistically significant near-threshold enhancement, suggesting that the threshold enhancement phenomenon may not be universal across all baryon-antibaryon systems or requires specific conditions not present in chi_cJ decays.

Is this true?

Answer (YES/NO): YES